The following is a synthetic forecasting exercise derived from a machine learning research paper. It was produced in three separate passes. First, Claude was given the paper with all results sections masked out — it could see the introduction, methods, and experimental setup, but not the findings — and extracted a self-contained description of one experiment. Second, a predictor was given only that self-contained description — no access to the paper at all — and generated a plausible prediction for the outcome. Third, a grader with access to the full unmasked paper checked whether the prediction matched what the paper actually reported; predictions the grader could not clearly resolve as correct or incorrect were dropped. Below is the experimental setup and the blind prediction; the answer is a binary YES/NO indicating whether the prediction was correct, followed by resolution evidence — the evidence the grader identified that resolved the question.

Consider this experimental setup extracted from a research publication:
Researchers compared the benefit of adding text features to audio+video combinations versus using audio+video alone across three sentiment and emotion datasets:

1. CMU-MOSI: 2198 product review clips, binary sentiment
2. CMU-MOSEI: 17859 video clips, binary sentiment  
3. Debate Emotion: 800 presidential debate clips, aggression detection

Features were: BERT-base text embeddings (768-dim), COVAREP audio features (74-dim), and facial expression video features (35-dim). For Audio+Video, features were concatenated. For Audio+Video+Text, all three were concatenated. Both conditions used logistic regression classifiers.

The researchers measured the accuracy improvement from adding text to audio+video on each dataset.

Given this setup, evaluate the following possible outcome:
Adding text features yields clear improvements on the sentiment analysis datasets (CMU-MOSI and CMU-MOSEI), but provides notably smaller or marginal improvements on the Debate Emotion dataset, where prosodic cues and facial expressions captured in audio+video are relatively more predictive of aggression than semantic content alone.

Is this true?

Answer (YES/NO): YES